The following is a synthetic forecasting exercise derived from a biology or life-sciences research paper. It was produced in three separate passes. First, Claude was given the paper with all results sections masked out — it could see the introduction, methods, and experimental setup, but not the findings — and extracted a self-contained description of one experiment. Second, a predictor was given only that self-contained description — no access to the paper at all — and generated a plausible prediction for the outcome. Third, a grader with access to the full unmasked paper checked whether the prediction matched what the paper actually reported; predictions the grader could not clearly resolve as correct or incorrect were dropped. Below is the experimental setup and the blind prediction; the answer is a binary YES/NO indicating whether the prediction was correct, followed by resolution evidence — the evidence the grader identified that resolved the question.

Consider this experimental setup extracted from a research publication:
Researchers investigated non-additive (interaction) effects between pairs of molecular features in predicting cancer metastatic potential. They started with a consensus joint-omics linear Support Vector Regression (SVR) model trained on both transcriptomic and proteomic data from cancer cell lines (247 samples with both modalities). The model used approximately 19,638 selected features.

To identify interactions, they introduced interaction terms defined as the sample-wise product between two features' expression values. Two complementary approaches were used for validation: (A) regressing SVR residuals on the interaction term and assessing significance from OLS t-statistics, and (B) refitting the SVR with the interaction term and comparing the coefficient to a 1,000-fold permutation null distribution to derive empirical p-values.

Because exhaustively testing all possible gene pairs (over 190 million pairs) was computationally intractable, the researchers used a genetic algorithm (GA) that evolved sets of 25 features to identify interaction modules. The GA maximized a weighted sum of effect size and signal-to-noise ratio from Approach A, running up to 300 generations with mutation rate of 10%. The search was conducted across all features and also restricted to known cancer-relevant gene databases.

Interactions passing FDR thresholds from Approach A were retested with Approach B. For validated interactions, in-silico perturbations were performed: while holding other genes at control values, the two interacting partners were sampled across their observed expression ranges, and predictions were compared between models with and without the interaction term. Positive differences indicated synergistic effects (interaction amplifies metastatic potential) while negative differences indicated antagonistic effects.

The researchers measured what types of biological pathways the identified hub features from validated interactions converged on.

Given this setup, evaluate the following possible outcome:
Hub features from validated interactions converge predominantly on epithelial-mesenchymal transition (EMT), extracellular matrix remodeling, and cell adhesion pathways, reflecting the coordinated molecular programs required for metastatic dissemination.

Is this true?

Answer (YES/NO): NO